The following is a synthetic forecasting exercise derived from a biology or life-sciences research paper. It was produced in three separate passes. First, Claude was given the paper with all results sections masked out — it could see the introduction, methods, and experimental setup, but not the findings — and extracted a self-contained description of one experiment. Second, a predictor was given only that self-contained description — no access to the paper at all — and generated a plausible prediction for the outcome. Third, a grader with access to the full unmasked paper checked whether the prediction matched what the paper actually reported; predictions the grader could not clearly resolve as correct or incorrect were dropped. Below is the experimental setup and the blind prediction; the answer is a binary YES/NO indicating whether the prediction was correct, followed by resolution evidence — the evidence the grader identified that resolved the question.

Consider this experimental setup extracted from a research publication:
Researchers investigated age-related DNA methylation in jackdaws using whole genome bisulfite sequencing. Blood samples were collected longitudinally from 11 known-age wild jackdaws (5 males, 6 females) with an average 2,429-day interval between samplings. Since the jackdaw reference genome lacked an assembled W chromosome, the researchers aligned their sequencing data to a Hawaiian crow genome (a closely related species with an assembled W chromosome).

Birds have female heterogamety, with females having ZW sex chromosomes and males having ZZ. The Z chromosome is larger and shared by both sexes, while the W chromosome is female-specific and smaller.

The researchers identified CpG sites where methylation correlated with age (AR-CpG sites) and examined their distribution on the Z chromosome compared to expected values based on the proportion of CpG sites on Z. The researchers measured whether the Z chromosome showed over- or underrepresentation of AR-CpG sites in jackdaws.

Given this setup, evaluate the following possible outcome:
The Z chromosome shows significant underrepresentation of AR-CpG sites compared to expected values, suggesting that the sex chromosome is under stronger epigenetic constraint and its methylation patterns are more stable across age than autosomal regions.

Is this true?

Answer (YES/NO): YES